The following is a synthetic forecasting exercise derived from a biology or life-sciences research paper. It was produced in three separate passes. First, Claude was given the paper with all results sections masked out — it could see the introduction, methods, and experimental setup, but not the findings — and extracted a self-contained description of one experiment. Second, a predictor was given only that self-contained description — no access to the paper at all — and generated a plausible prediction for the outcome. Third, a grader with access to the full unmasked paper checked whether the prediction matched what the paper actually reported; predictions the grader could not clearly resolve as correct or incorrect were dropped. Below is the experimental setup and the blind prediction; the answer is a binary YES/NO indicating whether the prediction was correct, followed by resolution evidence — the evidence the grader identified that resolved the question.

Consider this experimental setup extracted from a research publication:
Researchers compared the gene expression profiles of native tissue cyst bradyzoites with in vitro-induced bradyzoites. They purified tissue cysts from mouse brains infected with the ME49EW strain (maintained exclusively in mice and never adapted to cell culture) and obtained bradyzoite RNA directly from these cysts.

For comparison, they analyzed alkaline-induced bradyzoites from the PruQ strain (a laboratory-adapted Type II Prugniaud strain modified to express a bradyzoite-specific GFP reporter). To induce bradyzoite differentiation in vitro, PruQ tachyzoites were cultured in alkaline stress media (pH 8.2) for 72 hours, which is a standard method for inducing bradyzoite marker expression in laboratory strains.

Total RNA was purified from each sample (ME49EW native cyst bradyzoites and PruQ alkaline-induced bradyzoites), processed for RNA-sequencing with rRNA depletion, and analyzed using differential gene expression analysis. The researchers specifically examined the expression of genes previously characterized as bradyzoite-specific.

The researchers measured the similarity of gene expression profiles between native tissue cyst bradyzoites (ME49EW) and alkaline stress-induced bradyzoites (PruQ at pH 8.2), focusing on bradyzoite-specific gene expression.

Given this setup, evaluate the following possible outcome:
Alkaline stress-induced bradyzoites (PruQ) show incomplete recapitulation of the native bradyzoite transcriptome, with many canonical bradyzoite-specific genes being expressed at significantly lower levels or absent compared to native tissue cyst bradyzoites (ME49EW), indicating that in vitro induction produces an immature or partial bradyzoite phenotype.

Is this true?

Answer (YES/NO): YES